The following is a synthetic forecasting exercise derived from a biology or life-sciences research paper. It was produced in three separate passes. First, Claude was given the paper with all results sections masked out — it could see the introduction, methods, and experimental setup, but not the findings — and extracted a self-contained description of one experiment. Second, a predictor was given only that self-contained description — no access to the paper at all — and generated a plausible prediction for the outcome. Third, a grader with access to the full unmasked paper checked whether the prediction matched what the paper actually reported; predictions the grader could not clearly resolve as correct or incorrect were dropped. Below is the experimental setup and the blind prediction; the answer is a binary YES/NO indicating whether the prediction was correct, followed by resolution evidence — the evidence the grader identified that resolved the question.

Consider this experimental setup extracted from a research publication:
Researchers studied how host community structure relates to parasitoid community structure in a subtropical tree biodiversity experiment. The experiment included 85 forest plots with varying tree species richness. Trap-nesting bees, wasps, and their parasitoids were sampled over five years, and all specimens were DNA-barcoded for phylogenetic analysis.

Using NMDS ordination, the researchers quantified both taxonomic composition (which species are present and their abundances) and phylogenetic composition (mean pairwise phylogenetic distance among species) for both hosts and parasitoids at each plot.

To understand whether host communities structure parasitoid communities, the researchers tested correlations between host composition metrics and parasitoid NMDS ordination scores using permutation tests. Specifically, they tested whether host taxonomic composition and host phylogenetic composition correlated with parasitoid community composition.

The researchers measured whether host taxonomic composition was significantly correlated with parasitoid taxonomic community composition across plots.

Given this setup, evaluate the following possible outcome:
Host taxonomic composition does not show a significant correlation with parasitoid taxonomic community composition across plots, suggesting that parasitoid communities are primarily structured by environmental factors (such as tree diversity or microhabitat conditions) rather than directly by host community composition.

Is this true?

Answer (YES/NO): NO